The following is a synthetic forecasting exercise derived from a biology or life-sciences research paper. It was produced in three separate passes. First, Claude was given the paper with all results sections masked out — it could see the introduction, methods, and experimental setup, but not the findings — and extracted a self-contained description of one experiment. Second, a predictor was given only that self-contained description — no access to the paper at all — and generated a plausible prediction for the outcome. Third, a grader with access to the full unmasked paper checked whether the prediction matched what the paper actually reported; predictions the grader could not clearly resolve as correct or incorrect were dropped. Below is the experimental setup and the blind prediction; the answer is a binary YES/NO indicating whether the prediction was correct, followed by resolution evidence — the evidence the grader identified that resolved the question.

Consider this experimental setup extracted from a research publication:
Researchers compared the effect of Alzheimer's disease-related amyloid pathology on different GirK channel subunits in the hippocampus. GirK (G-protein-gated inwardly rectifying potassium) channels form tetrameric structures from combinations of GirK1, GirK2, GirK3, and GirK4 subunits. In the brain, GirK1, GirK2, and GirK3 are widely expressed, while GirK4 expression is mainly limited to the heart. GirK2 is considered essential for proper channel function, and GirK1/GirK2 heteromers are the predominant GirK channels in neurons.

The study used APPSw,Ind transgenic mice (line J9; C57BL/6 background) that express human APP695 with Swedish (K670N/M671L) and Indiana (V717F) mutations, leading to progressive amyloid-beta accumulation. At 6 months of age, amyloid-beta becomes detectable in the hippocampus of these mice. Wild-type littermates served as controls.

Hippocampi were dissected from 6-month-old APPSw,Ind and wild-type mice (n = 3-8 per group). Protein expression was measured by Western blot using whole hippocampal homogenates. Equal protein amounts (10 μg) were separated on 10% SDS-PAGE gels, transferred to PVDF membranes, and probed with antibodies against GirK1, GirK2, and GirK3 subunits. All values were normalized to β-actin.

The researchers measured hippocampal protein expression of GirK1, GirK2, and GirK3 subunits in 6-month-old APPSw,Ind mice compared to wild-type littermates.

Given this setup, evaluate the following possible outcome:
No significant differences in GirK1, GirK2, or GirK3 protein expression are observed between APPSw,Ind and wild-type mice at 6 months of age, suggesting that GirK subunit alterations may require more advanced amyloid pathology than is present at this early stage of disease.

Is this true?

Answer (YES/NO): NO